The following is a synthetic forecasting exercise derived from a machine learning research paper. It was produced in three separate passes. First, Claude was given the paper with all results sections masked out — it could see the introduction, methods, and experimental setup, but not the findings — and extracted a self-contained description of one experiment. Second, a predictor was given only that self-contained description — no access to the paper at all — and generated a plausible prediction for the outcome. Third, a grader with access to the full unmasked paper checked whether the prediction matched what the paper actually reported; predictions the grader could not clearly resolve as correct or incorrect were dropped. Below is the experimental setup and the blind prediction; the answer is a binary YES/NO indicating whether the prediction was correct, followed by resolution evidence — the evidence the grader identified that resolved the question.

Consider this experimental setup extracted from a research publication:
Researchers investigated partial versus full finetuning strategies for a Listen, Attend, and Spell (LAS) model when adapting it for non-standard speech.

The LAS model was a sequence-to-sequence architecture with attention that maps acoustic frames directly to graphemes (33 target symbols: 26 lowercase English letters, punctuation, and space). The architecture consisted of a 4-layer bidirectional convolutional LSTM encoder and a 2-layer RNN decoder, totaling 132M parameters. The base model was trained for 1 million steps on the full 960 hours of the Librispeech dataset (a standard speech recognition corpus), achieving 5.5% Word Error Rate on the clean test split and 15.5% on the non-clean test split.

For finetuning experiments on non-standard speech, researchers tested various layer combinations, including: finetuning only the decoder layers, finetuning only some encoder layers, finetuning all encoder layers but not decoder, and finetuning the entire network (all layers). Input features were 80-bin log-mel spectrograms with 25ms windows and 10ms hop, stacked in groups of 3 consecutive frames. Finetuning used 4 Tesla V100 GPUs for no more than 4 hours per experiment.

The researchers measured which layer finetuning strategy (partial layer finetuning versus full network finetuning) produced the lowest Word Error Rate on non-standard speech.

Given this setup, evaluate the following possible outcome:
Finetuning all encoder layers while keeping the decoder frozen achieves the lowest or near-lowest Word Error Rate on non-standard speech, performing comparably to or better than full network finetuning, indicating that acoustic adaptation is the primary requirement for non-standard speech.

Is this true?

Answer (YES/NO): NO